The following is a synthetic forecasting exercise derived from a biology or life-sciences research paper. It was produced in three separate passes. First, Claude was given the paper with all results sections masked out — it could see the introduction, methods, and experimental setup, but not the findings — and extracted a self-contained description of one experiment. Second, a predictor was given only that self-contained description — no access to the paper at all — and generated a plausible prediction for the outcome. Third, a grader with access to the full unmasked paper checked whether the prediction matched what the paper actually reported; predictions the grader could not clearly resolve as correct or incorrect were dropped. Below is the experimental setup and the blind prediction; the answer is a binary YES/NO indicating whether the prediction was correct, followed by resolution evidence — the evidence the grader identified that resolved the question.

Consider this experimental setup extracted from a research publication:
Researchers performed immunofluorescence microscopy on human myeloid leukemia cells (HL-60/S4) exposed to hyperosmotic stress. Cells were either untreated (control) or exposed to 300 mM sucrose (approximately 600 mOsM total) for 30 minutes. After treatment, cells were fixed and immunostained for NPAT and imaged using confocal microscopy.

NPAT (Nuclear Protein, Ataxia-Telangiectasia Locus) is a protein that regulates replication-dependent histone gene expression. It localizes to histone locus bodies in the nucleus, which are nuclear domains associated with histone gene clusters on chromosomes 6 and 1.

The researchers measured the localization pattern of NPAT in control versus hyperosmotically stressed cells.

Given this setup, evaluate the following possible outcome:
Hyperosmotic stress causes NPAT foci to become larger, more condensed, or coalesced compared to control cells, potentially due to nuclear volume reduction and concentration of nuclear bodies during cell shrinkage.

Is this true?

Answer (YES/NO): NO